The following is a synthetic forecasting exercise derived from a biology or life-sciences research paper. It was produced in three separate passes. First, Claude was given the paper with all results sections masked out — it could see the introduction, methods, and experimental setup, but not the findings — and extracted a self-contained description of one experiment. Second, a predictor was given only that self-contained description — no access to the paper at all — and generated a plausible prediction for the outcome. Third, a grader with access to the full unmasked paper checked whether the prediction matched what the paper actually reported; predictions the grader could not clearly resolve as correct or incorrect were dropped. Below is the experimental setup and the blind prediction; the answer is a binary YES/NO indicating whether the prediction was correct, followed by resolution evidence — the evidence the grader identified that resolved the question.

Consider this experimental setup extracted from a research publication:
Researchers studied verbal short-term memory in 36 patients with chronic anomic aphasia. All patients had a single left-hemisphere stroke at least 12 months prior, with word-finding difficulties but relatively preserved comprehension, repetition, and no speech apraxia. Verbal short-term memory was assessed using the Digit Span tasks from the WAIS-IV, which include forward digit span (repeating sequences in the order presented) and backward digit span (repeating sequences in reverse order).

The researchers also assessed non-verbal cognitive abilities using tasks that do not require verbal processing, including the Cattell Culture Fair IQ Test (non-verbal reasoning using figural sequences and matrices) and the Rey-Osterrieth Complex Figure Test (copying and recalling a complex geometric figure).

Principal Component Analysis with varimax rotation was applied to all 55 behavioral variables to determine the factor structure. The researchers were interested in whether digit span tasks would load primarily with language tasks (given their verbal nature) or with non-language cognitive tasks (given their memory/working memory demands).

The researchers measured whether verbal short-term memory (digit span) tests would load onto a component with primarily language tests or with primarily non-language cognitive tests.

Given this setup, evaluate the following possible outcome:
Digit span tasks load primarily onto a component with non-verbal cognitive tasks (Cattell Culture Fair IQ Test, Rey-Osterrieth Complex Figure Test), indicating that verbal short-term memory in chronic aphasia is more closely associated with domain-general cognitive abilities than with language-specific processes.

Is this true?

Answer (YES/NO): NO